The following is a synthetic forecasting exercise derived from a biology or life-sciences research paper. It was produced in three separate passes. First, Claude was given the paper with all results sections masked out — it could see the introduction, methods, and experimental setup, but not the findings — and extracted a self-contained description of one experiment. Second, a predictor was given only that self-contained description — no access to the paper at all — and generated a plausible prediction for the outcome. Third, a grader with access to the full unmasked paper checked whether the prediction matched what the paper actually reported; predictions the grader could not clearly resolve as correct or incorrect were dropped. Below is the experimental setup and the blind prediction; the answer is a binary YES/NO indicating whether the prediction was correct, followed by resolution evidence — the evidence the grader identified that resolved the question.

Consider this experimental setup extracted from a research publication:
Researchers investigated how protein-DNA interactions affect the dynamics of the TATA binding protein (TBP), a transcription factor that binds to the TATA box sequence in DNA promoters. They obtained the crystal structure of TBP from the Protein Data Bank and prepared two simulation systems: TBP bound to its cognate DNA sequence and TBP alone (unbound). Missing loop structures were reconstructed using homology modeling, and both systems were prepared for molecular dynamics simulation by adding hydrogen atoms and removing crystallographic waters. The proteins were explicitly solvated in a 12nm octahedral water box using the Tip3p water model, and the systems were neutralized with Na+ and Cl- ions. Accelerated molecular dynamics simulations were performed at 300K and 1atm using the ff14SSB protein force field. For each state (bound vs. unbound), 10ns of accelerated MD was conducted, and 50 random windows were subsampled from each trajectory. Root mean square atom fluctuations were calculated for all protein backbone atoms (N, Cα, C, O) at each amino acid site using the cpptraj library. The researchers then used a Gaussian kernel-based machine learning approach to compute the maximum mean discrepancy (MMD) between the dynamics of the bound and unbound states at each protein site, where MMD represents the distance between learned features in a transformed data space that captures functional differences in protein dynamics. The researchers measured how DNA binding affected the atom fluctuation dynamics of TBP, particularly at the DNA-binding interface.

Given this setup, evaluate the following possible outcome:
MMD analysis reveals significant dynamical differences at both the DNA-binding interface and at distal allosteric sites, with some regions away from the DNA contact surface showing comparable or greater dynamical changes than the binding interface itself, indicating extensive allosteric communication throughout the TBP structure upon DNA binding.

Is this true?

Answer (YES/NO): NO